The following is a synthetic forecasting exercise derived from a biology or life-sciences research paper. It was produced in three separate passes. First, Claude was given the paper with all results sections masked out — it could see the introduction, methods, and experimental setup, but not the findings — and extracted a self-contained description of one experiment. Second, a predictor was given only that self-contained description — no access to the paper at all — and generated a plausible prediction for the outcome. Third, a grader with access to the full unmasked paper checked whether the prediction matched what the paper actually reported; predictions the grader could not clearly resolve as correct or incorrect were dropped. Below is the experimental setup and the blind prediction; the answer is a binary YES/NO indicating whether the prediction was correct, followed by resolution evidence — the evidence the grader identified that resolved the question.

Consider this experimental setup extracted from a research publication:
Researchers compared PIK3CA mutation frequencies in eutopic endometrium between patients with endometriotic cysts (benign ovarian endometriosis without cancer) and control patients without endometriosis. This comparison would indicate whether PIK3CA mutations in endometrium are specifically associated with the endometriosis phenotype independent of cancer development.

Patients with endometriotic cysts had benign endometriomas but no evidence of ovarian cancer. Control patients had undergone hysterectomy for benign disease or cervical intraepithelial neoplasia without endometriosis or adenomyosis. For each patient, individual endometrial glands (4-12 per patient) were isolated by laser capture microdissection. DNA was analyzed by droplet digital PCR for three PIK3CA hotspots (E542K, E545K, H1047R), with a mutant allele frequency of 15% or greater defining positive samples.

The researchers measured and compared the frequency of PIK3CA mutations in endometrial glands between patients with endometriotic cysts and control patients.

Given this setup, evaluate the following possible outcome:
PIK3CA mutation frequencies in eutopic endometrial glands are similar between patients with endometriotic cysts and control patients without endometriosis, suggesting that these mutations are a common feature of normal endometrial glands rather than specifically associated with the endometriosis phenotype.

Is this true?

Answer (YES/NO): NO